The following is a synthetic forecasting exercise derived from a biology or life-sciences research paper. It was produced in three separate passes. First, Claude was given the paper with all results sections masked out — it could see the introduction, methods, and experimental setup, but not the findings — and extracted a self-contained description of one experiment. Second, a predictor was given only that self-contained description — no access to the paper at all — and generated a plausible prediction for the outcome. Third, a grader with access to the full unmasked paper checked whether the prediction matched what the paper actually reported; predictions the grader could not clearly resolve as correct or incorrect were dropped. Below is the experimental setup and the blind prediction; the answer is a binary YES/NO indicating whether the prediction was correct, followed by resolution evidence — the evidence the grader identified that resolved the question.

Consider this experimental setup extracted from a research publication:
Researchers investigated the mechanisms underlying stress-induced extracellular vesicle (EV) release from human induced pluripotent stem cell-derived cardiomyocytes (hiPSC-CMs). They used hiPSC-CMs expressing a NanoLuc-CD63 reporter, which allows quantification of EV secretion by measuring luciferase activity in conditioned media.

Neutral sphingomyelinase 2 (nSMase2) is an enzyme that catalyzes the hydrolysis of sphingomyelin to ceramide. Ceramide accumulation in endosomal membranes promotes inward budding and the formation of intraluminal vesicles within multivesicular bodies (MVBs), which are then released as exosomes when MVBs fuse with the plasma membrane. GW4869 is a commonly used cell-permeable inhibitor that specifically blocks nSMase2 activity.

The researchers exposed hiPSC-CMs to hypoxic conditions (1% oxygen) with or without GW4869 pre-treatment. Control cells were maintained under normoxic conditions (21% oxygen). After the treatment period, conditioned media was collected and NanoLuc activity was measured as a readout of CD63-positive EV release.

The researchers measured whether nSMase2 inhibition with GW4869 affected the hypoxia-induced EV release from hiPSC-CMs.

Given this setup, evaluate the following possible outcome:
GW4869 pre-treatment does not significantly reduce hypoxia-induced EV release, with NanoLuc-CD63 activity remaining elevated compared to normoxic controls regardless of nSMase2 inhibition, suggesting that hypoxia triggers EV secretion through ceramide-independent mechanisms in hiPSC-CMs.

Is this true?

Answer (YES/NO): NO